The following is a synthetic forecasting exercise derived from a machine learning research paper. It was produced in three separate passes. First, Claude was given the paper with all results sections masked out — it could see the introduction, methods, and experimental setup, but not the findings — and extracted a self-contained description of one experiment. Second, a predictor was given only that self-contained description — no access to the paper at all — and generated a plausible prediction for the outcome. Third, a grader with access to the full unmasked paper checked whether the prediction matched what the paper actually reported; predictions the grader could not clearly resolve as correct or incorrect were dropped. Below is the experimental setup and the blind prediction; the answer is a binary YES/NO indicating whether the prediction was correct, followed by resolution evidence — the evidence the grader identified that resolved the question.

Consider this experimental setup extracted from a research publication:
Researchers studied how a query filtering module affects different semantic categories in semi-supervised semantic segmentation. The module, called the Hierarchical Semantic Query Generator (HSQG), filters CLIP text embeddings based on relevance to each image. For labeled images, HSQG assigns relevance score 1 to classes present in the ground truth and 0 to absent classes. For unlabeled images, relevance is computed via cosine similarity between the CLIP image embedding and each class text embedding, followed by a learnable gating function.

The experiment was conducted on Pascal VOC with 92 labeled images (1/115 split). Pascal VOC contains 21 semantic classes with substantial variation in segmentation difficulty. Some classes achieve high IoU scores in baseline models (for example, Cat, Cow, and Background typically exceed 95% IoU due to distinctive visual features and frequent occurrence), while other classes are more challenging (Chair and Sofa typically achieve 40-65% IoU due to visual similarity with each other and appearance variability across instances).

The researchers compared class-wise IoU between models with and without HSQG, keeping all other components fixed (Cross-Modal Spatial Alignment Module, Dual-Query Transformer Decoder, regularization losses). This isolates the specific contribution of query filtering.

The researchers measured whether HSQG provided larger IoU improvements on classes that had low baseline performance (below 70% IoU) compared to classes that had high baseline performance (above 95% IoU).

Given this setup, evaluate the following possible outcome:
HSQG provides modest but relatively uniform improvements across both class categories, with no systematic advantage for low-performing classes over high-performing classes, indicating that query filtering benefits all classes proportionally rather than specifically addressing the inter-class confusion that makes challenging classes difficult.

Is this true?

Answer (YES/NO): NO